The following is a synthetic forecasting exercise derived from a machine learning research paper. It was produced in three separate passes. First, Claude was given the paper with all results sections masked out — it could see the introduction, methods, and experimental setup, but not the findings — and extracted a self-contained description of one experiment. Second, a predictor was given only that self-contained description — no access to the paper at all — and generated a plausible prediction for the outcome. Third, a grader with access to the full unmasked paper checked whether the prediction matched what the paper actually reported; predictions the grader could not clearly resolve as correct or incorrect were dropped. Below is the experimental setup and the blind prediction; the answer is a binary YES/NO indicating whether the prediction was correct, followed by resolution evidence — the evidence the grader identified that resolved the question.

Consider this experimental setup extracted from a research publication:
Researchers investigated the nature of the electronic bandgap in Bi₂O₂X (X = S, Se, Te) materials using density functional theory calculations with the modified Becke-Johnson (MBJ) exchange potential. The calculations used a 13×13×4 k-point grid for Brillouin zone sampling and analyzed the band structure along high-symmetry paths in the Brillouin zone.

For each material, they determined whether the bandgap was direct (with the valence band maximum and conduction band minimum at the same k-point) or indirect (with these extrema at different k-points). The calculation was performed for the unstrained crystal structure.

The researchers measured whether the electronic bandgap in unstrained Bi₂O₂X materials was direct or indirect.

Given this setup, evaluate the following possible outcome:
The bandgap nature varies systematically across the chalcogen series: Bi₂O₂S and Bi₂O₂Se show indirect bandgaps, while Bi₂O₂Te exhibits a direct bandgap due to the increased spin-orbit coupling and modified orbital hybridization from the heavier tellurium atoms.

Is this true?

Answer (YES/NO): NO